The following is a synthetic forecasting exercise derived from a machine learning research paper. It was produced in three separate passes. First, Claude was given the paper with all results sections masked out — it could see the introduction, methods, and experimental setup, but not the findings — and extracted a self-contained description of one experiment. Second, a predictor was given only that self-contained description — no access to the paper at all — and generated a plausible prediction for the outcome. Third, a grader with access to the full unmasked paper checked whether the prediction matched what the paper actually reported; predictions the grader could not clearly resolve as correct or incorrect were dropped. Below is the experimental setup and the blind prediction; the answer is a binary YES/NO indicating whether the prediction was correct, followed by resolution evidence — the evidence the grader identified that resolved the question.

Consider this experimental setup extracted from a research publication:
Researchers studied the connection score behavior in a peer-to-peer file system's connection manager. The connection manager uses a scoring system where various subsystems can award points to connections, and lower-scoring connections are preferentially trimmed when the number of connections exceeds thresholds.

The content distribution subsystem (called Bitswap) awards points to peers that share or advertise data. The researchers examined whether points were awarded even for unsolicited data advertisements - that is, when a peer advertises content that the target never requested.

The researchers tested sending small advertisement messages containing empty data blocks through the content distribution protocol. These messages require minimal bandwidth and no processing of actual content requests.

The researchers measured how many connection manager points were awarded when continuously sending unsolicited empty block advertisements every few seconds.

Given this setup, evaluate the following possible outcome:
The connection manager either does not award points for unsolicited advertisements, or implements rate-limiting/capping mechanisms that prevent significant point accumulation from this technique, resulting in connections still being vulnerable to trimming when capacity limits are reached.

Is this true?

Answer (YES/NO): NO